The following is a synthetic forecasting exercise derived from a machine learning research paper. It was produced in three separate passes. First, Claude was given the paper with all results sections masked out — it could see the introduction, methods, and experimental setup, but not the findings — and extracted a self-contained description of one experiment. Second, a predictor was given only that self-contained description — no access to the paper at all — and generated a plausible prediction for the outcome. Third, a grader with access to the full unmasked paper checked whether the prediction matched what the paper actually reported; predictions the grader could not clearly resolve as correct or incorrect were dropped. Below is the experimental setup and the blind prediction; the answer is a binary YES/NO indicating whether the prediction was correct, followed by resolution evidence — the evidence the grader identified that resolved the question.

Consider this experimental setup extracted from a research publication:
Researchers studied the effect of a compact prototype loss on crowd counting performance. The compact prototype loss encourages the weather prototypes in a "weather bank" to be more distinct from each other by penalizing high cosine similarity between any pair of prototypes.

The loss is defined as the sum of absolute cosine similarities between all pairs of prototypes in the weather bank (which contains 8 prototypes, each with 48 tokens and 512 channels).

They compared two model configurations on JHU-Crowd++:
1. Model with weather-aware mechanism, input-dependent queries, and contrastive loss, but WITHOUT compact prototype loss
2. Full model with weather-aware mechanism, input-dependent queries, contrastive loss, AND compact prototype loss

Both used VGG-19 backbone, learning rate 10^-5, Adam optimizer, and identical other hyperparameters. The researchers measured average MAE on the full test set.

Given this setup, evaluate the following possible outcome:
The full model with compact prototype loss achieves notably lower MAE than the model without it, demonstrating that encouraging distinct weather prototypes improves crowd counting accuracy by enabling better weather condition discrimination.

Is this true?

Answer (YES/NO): NO